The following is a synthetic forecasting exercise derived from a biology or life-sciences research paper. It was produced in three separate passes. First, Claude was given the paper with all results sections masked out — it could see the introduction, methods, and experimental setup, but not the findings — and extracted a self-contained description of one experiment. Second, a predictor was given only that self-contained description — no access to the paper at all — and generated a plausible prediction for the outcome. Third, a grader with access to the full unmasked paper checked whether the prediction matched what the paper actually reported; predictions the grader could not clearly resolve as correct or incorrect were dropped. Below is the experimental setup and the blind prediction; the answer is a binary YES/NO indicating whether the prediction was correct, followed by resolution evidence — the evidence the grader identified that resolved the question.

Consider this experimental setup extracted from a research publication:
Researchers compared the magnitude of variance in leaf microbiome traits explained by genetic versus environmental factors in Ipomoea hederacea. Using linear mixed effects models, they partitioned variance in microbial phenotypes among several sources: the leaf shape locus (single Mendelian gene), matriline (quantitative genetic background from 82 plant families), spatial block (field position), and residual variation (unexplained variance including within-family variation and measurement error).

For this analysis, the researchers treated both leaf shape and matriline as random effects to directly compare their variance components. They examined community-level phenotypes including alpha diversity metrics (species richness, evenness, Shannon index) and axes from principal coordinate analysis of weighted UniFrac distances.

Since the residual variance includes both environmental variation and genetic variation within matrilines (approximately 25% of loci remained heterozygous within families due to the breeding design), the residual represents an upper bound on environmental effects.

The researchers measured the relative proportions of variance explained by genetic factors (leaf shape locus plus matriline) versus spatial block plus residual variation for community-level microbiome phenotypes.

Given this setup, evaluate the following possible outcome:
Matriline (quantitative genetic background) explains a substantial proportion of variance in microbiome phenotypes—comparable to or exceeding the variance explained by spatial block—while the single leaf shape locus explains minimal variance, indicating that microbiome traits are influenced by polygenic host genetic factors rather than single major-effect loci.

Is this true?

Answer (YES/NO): NO